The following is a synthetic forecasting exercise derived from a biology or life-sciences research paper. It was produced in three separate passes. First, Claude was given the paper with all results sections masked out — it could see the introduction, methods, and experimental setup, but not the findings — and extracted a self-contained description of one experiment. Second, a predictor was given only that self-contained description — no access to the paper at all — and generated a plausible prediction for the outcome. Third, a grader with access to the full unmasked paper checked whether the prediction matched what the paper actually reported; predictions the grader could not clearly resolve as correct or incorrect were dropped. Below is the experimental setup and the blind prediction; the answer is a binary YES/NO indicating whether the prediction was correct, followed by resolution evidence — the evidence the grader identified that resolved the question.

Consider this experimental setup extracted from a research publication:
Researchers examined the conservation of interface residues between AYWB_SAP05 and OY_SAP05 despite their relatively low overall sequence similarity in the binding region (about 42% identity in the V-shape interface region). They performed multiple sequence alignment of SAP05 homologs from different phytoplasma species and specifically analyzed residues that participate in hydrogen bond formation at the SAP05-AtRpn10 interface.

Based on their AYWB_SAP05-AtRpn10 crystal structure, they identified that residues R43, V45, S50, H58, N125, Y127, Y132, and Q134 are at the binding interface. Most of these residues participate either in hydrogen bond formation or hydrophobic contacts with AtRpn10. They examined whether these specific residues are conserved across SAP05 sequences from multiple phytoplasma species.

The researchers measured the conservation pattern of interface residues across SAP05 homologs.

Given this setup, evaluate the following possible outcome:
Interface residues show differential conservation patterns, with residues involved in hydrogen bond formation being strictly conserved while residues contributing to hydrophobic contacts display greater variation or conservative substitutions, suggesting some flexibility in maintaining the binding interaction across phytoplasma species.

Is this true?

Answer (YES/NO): NO